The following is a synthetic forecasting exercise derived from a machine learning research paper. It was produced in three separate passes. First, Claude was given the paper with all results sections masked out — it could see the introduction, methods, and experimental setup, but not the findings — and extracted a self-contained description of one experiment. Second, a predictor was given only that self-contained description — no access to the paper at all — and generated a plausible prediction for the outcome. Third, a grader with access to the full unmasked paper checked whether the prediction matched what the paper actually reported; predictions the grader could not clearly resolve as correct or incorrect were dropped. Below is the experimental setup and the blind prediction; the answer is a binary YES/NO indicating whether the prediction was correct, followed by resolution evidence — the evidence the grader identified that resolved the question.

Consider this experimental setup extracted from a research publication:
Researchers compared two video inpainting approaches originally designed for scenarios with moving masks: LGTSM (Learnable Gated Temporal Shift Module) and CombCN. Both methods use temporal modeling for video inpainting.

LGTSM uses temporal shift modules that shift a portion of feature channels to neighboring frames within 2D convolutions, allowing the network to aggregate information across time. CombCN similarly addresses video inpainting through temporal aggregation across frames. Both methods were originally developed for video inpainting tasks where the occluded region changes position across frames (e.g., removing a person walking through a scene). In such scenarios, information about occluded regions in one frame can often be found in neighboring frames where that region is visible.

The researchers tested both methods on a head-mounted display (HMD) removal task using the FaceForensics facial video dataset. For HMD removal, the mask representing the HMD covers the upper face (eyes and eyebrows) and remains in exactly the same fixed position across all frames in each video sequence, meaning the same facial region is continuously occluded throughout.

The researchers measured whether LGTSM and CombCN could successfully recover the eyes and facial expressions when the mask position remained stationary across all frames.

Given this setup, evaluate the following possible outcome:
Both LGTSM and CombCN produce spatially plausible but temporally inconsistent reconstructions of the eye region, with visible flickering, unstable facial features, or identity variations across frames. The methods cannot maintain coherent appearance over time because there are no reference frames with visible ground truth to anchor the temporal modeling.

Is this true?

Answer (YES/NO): NO